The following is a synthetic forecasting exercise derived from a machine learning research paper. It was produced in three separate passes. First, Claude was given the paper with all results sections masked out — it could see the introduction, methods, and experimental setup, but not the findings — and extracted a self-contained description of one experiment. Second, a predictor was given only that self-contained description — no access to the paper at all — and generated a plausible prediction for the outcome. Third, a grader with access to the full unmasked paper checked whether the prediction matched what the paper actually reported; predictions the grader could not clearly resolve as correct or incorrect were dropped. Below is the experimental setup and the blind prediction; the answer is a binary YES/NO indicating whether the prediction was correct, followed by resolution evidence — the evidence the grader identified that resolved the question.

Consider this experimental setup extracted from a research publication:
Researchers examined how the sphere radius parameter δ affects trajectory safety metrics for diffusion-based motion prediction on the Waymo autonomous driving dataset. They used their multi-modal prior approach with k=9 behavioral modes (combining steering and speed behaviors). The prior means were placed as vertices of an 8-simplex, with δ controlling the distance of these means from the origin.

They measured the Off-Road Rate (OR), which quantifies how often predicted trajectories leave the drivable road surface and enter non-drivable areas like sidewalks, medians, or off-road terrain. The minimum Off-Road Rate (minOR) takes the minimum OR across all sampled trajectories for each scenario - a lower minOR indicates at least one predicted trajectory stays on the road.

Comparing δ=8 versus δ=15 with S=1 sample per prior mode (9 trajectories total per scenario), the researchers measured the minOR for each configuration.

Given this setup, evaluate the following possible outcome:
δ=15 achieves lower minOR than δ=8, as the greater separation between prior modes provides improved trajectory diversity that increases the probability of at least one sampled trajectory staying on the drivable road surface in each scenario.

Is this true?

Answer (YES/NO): YES